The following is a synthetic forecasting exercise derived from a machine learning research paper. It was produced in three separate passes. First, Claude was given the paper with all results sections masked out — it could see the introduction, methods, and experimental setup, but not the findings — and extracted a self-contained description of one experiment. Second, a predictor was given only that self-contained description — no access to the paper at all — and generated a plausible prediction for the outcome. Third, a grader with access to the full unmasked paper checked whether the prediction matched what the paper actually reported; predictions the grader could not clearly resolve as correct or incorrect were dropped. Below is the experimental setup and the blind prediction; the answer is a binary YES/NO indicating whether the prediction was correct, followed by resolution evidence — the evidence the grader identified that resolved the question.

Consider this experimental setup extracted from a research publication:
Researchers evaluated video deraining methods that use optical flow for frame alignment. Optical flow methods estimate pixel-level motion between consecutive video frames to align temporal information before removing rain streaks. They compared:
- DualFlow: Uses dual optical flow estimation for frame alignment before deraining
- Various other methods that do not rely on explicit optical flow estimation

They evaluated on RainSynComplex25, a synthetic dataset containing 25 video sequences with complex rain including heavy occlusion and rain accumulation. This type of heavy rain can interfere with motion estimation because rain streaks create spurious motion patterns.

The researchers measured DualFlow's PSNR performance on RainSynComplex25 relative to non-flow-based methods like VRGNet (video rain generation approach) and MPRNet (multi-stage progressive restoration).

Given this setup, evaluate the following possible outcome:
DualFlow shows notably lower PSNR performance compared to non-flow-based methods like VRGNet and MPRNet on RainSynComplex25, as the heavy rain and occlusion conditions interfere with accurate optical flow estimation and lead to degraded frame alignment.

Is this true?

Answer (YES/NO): NO